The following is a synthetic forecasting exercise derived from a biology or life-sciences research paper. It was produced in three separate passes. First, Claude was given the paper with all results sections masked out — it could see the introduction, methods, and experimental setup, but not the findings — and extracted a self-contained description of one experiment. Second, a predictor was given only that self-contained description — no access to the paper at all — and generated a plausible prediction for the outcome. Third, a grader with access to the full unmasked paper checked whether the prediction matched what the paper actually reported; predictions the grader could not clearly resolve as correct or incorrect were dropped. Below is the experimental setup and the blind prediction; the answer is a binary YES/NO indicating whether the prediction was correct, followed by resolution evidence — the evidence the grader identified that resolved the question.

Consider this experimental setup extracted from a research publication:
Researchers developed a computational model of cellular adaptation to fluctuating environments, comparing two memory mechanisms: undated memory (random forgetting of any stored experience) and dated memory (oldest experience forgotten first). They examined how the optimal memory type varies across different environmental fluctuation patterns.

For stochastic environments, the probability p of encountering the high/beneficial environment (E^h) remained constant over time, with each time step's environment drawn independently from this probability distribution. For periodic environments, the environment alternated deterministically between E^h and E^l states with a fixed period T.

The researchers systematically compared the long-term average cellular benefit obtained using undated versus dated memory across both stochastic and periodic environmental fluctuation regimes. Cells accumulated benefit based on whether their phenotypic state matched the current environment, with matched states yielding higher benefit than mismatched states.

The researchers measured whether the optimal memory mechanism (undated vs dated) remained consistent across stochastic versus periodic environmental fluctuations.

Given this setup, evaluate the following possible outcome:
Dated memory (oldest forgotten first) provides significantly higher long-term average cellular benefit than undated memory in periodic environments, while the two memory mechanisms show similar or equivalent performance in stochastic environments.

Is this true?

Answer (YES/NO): NO